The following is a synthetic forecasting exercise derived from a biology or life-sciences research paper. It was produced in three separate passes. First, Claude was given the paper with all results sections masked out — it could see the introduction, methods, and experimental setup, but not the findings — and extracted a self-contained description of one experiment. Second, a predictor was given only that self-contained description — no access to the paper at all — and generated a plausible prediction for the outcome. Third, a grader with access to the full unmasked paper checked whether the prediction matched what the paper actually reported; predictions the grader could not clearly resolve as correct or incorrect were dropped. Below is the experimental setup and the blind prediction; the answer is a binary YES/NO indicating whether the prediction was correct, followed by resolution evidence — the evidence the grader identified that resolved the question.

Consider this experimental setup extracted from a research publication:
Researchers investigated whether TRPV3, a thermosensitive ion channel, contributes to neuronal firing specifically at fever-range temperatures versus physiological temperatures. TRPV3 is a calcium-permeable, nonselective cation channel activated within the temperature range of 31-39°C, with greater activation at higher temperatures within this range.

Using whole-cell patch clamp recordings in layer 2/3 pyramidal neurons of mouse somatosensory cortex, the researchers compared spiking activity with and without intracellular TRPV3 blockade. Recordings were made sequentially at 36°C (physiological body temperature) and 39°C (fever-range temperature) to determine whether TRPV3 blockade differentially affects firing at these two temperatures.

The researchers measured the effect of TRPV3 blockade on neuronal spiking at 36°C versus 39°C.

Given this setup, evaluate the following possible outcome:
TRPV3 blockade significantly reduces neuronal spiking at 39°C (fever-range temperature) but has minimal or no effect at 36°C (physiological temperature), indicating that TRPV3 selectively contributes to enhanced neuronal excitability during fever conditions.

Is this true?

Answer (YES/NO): YES